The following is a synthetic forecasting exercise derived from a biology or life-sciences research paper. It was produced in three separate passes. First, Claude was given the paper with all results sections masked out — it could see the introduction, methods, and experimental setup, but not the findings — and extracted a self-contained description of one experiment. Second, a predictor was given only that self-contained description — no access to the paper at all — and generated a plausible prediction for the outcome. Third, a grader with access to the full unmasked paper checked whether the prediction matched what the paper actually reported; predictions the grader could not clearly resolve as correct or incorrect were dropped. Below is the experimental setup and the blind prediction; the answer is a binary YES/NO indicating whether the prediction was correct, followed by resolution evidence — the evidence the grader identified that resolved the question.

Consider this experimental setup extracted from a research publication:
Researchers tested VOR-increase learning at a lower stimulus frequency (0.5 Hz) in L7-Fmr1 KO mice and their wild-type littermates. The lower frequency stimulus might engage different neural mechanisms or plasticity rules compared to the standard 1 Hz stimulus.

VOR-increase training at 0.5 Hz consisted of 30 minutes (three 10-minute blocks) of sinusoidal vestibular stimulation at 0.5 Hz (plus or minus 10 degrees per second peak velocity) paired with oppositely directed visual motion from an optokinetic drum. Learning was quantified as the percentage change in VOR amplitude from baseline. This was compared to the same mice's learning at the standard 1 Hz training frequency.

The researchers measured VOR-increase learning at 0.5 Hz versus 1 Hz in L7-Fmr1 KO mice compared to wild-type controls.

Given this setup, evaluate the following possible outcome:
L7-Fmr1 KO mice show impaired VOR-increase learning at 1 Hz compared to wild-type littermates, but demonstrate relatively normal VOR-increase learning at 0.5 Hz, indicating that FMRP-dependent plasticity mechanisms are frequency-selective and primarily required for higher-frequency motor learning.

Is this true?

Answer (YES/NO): NO